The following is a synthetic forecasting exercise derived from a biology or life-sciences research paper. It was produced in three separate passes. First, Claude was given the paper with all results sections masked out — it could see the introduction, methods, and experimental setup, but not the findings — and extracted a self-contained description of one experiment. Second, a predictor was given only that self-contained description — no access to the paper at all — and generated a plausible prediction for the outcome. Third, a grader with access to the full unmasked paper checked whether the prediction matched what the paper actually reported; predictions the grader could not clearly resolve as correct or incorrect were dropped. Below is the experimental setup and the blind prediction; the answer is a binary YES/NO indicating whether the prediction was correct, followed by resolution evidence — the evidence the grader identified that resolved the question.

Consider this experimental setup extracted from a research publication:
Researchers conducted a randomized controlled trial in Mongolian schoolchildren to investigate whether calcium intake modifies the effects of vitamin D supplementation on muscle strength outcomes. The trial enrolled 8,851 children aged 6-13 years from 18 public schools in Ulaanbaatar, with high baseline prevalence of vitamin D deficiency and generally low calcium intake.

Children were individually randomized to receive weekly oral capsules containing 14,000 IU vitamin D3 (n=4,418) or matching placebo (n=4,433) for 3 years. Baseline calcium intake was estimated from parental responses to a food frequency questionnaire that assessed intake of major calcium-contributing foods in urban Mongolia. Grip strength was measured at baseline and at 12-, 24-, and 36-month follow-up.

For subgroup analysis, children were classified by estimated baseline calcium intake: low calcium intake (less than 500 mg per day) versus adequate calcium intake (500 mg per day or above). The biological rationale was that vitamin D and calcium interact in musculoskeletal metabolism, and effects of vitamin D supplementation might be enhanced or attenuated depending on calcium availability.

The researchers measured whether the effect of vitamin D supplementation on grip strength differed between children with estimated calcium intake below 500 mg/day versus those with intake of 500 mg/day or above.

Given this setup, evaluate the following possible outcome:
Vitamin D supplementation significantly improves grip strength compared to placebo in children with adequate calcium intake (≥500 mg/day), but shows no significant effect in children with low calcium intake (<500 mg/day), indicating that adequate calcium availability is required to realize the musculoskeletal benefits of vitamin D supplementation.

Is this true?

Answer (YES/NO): NO